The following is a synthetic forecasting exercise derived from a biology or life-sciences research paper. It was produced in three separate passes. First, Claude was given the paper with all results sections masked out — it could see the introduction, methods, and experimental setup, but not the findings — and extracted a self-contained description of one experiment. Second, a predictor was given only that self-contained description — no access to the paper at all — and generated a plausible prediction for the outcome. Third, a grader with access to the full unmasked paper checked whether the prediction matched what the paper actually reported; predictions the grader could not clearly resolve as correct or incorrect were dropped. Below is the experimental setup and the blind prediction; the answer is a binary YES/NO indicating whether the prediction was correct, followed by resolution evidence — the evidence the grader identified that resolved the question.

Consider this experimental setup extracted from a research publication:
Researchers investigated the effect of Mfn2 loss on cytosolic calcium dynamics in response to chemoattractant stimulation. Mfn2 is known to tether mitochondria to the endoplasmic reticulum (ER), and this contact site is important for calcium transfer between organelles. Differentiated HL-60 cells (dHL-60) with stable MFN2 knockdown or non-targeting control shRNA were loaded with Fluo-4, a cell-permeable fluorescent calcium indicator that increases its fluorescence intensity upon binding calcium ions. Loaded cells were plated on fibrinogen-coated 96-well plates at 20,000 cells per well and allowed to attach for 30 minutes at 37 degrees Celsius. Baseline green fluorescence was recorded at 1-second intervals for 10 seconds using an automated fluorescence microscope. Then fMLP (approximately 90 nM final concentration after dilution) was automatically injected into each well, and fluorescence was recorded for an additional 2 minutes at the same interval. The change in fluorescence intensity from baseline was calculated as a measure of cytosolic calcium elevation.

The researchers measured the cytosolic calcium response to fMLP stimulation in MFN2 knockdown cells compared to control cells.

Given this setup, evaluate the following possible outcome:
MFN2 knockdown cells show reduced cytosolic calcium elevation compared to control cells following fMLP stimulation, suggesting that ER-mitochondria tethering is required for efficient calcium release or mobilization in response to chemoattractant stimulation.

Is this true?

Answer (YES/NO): NO